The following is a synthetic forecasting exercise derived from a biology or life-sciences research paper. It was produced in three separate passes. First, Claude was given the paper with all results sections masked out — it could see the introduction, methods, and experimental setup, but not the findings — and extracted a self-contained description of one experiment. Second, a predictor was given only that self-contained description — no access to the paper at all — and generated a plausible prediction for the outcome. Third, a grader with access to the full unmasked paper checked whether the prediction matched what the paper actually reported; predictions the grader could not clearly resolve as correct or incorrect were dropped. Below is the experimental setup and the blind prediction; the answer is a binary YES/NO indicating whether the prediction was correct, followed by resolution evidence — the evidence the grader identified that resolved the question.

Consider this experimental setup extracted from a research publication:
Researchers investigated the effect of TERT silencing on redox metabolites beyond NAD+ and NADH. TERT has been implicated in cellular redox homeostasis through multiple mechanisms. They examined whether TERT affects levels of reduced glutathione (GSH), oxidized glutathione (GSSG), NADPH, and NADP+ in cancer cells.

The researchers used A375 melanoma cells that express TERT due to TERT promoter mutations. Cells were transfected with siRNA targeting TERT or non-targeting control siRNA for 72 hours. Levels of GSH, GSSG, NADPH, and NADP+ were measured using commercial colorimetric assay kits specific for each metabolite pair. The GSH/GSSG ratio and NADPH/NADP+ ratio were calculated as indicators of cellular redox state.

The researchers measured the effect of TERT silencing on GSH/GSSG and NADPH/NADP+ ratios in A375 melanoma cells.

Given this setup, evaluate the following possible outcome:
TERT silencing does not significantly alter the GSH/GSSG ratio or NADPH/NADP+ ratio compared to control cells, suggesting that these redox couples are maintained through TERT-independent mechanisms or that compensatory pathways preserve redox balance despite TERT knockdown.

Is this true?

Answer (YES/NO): NO